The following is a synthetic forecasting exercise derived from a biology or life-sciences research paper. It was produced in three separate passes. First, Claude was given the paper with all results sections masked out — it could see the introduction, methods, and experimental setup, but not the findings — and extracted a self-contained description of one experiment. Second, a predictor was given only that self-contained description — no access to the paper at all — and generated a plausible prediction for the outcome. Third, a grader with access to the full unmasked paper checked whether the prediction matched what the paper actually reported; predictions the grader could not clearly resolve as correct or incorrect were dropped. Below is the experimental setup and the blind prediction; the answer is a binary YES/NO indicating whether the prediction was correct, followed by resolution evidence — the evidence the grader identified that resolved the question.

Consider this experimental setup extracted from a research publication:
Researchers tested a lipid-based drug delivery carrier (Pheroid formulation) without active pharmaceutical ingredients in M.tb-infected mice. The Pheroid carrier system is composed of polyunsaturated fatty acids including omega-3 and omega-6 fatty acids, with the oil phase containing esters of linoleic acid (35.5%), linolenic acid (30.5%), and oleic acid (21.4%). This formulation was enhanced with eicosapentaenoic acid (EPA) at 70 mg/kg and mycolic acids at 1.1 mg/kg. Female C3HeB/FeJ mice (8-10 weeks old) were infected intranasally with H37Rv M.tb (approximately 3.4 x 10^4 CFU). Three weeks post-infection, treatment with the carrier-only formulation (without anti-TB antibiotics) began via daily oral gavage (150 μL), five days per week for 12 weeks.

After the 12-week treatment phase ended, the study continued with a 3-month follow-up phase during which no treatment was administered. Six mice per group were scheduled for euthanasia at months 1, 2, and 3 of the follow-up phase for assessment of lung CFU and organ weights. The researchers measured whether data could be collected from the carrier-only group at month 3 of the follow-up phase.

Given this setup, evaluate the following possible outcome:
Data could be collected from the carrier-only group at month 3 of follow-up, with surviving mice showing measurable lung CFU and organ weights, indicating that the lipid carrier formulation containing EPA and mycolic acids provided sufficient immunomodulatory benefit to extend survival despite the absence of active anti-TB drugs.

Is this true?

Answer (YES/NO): NO